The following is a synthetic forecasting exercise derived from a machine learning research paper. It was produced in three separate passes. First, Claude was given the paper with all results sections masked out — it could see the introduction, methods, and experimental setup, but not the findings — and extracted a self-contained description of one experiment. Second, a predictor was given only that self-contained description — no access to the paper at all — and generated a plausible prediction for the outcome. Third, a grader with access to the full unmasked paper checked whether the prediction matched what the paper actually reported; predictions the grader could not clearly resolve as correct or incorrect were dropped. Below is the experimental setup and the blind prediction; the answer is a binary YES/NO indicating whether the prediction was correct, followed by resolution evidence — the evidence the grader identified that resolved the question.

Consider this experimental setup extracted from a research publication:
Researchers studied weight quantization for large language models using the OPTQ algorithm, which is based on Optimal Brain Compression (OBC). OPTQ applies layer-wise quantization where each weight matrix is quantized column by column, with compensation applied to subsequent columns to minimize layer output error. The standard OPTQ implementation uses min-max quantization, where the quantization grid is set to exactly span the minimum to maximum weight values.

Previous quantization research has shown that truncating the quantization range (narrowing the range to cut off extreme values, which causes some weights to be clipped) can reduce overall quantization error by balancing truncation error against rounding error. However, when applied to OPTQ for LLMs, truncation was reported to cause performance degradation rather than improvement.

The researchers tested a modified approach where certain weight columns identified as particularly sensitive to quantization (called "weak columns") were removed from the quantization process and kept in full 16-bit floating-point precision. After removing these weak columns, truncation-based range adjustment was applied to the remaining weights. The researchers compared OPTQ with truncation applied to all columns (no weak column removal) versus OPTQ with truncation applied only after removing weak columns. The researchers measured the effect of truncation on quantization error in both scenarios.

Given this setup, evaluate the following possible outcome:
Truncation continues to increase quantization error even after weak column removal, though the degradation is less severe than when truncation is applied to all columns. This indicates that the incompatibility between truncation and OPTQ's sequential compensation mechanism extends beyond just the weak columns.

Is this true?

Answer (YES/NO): NO